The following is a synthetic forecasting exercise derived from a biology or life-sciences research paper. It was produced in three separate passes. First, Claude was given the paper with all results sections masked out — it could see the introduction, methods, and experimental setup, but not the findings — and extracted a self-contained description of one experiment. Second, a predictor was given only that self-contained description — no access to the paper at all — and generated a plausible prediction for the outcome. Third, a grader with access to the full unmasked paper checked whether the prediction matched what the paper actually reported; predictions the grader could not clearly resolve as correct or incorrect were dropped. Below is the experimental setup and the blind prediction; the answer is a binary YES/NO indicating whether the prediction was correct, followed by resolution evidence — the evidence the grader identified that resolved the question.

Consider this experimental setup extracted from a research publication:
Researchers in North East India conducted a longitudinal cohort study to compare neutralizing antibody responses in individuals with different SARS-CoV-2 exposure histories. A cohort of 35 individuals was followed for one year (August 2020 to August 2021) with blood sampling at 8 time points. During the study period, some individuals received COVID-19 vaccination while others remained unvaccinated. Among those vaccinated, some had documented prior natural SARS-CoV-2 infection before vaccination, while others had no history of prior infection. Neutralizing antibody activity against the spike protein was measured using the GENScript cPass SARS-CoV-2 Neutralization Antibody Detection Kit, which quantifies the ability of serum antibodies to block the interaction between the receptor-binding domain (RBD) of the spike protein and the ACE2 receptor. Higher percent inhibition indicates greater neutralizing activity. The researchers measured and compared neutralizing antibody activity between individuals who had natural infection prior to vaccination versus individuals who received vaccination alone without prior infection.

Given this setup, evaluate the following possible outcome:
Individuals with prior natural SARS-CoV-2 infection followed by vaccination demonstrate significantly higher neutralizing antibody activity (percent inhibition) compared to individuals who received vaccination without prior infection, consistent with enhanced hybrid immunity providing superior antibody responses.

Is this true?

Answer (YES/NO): YES